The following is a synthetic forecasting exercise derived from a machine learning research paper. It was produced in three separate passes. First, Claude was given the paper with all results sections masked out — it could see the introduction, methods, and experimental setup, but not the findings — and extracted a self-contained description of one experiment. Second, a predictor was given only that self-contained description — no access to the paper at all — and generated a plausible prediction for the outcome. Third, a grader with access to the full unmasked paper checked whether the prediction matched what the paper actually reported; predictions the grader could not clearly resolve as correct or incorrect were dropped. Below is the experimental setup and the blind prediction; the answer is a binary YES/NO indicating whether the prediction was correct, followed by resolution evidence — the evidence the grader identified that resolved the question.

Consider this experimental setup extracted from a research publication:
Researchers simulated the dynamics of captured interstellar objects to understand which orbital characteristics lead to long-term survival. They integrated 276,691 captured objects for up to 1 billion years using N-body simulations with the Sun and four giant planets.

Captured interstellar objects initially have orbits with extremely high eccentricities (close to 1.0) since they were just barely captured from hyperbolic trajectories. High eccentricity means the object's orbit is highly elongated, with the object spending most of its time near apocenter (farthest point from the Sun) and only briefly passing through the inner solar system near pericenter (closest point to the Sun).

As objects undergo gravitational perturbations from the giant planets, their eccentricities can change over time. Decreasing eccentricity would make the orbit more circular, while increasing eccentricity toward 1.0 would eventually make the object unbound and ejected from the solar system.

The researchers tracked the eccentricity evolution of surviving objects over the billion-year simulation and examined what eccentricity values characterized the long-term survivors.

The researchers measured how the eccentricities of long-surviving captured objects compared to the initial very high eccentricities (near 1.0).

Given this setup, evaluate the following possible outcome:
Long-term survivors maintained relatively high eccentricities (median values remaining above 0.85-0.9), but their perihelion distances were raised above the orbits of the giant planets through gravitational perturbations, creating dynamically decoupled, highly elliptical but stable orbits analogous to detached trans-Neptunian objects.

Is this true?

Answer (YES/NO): NO